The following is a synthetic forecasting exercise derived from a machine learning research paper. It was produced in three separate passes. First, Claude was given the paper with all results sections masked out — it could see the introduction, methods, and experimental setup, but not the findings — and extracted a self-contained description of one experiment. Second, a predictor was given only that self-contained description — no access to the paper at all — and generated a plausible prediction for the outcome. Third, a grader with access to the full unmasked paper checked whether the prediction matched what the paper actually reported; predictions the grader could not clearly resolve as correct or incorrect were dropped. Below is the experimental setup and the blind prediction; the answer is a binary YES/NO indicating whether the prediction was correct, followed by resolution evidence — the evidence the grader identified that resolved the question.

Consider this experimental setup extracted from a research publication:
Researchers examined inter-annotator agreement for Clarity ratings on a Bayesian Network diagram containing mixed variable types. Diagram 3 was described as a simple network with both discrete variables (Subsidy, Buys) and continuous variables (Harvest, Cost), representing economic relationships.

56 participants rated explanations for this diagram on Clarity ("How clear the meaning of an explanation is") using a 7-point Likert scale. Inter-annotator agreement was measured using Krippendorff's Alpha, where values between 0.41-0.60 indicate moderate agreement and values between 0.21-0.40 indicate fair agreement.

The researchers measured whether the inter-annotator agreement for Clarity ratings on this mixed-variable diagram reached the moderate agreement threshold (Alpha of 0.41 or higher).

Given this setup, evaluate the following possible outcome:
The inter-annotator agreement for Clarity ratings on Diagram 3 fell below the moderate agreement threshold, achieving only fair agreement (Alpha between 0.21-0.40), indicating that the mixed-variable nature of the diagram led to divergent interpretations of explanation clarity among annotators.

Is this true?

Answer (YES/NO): YES